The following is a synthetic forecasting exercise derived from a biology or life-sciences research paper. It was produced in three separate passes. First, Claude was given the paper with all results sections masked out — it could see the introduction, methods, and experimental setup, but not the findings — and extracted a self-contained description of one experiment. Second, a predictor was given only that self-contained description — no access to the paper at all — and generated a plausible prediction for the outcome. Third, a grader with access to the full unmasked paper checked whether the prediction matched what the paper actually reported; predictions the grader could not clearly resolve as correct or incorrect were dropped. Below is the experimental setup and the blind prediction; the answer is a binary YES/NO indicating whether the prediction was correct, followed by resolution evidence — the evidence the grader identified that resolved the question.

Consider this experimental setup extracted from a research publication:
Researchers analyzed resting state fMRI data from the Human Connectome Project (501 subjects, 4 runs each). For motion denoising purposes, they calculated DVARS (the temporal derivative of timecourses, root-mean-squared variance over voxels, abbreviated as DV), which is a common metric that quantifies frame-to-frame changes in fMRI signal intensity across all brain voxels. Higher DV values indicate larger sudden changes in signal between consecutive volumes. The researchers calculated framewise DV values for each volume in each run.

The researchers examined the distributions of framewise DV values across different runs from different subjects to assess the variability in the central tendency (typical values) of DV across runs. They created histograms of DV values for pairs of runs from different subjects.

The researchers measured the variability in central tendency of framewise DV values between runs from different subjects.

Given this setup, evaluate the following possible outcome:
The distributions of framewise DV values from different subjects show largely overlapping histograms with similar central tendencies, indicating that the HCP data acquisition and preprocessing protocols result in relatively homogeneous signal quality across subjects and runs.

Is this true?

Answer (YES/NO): NO